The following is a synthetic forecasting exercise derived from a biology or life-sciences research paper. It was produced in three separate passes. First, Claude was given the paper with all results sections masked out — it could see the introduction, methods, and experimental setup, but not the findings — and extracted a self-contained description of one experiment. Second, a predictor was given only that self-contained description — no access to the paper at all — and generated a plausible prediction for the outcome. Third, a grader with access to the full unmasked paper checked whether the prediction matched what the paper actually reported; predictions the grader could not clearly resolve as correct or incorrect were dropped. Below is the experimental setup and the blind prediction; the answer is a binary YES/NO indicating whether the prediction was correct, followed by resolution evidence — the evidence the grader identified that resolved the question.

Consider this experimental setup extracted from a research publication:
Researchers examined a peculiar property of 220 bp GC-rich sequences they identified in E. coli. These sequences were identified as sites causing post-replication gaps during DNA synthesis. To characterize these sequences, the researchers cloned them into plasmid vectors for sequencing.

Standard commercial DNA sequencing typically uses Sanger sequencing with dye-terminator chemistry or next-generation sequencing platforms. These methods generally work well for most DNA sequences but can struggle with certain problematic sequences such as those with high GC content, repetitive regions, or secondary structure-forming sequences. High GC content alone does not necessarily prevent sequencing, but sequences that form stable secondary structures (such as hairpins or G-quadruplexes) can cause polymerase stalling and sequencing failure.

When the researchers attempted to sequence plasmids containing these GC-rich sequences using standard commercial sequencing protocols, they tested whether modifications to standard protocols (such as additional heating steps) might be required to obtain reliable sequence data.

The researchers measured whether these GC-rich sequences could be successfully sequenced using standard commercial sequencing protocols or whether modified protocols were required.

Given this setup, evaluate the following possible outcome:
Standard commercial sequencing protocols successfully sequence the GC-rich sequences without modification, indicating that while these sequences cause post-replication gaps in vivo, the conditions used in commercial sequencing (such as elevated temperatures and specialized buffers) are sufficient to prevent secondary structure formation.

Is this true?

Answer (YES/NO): NO